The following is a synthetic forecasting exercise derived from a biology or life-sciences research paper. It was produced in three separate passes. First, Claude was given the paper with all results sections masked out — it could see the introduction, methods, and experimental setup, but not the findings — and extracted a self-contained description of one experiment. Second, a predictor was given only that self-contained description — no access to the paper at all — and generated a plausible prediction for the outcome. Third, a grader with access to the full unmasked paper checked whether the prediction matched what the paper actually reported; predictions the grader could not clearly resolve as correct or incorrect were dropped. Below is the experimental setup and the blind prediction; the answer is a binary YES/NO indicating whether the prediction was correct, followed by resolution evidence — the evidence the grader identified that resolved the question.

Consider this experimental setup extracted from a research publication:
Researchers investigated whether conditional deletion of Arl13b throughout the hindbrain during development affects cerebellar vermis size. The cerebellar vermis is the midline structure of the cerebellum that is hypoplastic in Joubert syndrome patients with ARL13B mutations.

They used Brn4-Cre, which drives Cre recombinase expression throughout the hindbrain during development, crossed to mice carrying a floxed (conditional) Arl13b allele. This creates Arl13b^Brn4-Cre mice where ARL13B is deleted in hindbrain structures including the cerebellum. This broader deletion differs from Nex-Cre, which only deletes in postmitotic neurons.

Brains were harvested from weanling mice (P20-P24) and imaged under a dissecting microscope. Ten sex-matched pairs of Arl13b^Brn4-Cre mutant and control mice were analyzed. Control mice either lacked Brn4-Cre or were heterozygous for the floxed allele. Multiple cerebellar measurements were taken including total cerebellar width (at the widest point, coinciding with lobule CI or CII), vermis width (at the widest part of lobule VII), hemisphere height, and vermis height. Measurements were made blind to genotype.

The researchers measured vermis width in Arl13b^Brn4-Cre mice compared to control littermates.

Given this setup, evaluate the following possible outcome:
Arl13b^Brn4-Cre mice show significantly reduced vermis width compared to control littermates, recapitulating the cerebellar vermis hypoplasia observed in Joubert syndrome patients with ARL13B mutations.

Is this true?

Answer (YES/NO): YES